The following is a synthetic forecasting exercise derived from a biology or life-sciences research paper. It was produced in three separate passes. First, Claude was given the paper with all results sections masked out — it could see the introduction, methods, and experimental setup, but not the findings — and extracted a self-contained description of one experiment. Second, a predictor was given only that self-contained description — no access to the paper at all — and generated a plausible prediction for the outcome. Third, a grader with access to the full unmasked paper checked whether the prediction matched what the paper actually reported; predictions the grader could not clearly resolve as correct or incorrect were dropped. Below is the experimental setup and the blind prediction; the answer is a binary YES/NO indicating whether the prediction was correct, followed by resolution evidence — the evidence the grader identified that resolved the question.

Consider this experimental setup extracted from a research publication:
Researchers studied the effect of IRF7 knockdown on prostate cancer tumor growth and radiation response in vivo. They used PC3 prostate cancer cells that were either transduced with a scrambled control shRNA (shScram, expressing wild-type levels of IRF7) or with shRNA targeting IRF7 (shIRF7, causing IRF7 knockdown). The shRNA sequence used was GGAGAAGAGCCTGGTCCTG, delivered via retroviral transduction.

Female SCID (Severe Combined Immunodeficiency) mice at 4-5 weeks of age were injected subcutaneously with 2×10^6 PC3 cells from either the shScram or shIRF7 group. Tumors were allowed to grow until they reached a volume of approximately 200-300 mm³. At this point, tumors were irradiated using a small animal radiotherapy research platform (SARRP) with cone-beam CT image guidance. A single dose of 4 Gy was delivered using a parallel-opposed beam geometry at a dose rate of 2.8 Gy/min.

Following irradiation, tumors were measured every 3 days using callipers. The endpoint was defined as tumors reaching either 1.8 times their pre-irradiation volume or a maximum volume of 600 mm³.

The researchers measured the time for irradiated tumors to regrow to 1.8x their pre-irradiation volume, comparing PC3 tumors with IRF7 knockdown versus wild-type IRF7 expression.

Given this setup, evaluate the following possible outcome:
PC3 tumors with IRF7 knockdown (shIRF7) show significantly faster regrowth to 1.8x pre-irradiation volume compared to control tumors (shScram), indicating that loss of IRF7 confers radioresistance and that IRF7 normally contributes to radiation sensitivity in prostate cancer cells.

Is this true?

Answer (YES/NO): NO